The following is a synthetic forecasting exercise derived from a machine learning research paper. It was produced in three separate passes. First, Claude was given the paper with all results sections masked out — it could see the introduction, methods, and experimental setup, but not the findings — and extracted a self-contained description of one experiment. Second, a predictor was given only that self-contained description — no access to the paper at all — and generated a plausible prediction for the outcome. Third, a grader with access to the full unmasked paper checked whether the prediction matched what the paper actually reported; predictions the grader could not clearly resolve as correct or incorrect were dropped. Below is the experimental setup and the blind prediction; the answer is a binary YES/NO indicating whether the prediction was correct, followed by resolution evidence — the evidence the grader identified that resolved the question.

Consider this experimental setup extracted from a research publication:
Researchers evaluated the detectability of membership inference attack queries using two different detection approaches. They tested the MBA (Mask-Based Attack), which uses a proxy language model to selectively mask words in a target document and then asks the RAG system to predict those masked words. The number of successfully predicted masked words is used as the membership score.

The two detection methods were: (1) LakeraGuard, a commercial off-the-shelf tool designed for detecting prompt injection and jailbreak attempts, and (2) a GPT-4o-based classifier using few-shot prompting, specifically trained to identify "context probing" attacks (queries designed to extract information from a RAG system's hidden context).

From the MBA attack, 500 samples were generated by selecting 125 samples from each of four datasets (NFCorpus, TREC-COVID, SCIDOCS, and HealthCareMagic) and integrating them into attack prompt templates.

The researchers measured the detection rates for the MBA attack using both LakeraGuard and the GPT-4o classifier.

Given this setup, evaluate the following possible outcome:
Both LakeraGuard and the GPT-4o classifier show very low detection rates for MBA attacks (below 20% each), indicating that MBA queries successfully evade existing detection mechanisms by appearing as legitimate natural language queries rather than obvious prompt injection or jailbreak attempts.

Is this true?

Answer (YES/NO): NO